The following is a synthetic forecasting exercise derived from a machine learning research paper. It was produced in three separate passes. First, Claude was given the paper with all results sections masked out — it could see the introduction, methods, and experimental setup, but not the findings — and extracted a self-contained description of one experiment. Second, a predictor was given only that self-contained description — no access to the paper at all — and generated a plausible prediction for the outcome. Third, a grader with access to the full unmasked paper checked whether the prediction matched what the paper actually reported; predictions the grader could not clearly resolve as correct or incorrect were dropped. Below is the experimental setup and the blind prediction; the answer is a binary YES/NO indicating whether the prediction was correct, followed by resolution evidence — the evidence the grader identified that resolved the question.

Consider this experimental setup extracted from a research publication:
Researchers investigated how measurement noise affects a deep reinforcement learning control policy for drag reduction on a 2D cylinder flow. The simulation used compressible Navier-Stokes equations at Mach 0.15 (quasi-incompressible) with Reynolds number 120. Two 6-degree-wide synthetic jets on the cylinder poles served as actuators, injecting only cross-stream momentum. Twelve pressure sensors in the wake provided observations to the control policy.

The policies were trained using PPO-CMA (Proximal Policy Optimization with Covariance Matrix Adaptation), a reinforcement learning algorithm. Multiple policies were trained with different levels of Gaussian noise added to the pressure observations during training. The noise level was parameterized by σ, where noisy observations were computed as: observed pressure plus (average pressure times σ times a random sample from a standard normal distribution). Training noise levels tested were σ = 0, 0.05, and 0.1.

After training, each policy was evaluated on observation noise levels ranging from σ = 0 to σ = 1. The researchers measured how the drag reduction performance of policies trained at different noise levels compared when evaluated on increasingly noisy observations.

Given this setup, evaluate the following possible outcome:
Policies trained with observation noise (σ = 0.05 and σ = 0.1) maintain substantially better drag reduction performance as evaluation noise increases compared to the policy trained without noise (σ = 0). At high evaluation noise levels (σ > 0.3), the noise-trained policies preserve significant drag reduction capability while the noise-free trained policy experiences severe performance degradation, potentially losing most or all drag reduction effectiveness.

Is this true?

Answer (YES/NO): NO